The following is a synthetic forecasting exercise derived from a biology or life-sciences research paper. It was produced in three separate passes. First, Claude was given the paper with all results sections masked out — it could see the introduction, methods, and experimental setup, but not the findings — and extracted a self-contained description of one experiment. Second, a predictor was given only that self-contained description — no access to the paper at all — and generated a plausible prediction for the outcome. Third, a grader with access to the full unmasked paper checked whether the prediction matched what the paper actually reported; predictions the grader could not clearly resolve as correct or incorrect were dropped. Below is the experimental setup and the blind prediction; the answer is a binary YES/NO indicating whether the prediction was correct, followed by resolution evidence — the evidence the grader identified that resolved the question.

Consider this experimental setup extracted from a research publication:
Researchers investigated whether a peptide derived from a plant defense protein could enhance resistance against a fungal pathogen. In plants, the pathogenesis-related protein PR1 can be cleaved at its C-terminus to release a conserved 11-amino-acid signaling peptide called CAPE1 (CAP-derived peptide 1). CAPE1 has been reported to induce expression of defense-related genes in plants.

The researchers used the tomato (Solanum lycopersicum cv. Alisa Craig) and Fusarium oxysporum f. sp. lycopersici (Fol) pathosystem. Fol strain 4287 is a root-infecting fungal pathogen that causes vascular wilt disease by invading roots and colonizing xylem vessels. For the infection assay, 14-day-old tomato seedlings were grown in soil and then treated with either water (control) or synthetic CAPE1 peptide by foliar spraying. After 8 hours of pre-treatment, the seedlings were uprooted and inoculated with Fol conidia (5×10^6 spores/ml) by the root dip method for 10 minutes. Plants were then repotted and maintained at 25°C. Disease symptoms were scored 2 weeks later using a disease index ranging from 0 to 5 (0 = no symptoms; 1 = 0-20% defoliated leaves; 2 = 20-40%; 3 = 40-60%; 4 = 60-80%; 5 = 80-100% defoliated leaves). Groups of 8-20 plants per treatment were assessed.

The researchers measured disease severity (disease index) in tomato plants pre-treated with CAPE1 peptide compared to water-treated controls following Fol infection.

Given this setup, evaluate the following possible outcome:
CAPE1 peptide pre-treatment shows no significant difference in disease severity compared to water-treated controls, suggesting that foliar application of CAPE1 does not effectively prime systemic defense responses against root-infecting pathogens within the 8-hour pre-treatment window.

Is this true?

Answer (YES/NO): NO